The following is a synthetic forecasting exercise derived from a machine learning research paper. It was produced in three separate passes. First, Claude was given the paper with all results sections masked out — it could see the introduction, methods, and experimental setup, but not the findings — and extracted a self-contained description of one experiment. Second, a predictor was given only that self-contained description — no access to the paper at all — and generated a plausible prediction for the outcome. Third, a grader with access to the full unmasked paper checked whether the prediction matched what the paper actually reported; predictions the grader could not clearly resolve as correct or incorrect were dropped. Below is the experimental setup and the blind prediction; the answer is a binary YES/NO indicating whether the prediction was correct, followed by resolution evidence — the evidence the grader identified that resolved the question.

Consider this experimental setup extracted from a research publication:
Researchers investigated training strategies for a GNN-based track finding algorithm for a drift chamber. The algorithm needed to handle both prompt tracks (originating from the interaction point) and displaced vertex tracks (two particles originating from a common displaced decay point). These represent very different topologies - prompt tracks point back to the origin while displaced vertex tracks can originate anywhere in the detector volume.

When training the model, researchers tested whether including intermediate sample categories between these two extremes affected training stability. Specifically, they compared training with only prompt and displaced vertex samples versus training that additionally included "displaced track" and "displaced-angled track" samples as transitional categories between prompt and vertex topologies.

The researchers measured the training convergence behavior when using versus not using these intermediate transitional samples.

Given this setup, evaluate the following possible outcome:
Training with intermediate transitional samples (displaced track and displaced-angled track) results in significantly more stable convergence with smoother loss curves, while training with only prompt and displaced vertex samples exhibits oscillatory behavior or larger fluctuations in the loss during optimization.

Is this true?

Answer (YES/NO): NO